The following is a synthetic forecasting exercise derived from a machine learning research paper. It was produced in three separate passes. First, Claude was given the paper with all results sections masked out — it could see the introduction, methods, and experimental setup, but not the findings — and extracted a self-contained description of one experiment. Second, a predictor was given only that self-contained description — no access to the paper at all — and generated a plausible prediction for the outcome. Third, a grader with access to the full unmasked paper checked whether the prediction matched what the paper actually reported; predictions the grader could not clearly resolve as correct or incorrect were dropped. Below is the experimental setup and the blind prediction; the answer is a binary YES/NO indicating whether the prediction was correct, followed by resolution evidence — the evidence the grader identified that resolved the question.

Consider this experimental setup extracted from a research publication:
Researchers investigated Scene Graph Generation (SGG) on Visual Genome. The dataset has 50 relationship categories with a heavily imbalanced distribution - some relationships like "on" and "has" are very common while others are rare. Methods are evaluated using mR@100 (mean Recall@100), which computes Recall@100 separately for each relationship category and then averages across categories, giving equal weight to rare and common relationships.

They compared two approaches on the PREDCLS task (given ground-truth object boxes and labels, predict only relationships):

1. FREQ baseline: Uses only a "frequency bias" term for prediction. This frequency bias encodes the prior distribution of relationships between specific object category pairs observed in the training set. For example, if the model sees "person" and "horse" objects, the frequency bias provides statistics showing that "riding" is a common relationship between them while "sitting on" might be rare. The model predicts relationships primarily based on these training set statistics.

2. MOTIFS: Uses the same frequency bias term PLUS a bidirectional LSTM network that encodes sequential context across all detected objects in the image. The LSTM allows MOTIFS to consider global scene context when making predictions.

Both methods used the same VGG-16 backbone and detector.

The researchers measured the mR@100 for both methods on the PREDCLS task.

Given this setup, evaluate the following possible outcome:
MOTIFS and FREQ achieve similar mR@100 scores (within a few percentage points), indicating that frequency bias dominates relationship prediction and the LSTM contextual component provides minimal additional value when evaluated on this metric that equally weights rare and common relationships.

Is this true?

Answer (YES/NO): YES